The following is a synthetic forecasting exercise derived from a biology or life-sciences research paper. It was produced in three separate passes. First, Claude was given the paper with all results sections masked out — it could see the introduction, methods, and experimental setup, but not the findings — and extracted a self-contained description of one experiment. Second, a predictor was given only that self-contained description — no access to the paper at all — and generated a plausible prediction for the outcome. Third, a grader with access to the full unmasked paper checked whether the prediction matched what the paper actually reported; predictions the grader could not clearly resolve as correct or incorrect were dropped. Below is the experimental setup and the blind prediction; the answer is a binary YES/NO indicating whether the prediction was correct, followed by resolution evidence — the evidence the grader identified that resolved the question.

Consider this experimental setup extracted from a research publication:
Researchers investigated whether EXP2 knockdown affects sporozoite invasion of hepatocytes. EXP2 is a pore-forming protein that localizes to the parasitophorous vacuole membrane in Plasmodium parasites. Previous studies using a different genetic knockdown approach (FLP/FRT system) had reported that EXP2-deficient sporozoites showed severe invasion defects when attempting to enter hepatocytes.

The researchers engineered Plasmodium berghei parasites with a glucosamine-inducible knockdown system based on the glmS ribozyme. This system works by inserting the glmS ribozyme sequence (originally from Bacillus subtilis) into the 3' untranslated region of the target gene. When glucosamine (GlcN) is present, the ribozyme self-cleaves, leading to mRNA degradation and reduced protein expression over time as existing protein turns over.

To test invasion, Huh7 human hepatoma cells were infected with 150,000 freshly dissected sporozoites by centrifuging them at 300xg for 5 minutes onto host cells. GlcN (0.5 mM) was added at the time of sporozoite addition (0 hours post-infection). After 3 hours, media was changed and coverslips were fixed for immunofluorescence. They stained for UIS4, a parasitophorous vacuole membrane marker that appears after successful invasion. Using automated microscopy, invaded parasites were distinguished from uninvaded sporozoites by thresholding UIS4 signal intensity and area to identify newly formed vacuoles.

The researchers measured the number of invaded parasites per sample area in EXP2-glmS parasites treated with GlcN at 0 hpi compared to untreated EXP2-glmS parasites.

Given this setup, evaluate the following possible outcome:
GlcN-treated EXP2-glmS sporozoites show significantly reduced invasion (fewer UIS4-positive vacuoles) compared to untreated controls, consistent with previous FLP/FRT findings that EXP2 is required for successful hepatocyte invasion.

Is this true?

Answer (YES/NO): NO